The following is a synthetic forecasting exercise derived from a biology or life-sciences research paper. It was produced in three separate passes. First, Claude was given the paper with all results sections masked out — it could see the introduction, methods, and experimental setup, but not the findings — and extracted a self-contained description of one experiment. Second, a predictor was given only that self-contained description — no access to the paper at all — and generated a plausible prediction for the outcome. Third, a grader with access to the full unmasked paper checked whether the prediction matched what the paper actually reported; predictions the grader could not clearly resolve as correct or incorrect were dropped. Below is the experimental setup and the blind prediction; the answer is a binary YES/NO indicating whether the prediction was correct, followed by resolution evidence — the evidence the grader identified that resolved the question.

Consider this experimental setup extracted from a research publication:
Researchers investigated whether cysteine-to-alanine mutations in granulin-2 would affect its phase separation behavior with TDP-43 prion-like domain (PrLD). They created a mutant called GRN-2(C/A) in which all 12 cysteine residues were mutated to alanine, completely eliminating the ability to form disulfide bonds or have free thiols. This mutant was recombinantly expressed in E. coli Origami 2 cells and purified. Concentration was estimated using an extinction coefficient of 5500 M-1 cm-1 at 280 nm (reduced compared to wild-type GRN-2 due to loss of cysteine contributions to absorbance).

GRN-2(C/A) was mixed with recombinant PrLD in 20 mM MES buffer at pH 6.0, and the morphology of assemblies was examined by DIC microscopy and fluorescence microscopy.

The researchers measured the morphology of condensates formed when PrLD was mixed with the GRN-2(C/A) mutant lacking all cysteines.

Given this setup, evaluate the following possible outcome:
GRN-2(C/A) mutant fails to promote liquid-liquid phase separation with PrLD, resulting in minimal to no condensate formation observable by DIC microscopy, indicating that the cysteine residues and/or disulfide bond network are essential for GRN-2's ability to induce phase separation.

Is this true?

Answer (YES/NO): NO